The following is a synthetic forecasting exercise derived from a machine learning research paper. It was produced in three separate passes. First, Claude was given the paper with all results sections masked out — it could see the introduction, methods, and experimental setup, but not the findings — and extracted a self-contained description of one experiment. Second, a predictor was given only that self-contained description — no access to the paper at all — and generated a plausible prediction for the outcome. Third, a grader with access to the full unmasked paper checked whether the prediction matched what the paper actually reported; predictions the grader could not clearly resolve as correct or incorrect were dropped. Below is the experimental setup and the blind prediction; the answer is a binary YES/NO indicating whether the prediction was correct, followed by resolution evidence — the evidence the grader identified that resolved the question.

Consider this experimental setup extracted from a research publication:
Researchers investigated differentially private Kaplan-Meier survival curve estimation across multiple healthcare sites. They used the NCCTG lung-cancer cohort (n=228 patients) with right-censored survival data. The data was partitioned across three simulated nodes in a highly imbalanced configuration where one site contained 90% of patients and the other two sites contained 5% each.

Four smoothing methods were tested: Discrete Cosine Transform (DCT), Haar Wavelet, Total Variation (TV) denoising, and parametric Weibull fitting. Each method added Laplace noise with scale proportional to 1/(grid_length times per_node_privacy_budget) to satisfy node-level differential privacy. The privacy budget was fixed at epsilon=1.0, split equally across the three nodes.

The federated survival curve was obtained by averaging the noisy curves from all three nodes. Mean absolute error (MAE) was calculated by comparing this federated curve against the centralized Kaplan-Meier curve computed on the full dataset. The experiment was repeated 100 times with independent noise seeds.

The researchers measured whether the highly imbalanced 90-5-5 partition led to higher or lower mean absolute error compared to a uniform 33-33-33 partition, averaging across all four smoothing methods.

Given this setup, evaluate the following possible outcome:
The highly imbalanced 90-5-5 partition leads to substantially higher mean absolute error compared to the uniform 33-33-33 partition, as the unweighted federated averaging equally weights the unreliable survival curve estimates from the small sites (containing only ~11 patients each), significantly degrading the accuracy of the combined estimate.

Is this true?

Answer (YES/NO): YES